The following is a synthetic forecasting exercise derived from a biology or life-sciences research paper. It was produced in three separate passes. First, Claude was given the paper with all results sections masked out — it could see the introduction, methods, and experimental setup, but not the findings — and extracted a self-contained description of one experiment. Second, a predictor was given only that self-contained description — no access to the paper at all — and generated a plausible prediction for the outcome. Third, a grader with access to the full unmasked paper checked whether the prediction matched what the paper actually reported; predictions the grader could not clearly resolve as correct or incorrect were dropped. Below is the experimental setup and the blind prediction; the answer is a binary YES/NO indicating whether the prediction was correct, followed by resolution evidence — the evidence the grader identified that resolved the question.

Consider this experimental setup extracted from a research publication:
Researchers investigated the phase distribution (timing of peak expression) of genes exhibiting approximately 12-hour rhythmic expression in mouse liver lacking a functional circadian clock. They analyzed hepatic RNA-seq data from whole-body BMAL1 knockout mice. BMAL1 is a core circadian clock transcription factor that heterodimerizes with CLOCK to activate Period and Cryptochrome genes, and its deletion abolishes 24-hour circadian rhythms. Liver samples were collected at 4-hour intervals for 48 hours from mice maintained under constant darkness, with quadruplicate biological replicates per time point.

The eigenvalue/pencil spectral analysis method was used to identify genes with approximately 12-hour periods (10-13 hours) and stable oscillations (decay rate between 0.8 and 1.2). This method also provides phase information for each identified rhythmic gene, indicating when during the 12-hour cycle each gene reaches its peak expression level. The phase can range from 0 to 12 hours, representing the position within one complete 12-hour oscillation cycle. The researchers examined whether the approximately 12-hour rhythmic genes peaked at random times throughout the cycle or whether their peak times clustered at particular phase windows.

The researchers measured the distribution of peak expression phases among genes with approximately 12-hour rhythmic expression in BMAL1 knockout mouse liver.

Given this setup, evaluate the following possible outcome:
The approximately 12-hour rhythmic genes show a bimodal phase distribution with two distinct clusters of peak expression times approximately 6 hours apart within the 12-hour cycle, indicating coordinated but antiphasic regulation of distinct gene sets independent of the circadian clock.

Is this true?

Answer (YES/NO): NO